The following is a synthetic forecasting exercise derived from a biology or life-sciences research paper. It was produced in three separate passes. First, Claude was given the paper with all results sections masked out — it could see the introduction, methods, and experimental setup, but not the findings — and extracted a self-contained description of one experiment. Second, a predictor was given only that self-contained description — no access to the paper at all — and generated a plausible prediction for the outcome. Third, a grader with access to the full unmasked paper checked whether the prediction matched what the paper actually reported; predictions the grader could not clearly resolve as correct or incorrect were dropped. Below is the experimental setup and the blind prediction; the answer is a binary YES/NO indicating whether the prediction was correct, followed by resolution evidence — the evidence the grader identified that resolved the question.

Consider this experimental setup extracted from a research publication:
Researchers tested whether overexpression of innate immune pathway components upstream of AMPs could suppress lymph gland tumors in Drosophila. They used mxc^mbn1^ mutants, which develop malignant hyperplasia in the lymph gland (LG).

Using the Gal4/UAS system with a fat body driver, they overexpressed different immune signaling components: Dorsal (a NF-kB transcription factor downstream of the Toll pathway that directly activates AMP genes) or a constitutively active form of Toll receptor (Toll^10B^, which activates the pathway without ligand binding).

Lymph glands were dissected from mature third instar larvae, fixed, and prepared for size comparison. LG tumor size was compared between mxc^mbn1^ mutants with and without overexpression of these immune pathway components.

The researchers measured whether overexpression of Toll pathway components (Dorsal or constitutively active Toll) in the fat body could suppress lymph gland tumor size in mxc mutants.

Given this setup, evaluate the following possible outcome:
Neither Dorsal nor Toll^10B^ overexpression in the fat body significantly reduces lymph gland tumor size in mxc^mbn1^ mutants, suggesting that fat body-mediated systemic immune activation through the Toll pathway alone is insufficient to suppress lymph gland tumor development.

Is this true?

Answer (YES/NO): NO